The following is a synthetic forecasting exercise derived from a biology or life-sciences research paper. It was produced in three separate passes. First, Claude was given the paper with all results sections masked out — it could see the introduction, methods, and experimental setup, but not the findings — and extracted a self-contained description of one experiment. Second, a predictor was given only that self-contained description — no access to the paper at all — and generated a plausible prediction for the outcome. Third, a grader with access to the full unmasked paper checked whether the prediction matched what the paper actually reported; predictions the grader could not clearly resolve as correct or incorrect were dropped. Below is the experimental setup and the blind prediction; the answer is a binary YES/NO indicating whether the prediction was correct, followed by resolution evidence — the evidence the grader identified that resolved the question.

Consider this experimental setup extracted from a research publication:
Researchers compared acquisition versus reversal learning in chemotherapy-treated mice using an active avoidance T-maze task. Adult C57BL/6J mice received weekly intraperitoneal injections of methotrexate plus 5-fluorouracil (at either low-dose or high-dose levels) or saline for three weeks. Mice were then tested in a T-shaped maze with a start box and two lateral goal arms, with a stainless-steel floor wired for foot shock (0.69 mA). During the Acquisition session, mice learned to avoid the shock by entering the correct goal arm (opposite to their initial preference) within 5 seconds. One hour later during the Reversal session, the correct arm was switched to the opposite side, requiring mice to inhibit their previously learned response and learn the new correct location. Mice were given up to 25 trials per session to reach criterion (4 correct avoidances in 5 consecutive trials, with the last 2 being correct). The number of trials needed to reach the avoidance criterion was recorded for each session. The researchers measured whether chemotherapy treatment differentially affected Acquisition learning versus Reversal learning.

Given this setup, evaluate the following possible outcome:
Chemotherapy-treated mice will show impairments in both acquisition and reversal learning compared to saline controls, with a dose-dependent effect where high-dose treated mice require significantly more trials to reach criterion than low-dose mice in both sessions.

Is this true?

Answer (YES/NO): NO